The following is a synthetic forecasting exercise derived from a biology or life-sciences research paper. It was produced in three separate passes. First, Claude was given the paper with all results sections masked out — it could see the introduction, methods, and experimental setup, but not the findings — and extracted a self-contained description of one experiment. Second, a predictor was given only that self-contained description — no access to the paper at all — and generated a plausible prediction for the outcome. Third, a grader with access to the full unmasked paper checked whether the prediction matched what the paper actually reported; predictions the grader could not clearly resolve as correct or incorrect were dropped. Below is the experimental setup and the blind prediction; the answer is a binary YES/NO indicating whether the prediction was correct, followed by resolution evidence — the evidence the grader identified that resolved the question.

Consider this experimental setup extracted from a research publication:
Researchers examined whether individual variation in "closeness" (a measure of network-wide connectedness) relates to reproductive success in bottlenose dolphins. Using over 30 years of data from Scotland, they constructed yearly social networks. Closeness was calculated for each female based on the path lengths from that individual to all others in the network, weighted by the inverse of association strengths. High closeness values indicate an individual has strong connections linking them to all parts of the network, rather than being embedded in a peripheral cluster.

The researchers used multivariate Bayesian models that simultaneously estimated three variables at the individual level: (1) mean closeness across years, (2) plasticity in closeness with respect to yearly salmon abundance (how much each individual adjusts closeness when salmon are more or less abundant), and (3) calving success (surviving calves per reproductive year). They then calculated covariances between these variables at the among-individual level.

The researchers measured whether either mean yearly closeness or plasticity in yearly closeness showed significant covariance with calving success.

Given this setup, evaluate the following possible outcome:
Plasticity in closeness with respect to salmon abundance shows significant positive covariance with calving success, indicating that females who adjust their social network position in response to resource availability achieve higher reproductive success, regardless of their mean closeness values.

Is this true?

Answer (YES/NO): NO